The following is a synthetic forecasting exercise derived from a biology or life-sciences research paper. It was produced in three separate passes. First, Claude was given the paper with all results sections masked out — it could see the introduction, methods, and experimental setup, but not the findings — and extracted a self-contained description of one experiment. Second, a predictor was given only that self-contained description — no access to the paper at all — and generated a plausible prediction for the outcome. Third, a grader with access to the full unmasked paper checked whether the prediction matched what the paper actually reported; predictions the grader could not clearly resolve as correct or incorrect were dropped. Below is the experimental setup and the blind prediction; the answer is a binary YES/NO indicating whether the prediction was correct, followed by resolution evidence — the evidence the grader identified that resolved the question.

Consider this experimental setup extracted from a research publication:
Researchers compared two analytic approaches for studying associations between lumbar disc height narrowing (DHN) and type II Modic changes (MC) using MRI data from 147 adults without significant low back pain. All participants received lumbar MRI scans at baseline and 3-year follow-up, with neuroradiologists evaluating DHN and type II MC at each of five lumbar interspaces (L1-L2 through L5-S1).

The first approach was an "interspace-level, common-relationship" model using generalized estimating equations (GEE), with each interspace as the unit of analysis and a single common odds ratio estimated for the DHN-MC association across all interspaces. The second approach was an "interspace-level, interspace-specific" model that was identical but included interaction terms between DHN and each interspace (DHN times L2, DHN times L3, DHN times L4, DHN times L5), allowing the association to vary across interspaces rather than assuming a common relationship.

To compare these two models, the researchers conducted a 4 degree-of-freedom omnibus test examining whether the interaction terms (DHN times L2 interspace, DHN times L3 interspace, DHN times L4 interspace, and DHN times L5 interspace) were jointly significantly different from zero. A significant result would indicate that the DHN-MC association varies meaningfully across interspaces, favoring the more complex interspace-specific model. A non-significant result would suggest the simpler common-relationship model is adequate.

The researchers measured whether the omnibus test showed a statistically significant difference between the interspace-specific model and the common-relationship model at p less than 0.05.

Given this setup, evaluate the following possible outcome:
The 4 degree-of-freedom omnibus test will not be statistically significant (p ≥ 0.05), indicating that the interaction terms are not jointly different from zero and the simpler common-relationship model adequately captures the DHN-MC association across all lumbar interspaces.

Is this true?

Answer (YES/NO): YES